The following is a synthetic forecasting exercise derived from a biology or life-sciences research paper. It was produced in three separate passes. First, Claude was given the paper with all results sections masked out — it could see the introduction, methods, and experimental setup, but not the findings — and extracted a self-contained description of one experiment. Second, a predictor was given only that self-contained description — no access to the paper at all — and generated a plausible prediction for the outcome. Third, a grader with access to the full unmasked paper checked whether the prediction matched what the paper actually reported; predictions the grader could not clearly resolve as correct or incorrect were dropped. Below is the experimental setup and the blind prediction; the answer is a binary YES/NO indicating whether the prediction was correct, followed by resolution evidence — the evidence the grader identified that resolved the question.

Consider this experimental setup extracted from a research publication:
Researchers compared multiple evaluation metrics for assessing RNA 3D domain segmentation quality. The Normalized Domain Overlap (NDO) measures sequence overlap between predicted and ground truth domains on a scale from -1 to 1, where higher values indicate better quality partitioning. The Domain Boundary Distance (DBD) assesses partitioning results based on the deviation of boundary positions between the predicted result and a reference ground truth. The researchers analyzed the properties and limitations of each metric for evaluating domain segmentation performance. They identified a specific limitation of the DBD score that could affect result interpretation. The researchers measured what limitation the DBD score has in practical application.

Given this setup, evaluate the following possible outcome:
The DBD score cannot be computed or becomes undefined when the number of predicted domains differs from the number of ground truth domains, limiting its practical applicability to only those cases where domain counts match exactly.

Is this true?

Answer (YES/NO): NO